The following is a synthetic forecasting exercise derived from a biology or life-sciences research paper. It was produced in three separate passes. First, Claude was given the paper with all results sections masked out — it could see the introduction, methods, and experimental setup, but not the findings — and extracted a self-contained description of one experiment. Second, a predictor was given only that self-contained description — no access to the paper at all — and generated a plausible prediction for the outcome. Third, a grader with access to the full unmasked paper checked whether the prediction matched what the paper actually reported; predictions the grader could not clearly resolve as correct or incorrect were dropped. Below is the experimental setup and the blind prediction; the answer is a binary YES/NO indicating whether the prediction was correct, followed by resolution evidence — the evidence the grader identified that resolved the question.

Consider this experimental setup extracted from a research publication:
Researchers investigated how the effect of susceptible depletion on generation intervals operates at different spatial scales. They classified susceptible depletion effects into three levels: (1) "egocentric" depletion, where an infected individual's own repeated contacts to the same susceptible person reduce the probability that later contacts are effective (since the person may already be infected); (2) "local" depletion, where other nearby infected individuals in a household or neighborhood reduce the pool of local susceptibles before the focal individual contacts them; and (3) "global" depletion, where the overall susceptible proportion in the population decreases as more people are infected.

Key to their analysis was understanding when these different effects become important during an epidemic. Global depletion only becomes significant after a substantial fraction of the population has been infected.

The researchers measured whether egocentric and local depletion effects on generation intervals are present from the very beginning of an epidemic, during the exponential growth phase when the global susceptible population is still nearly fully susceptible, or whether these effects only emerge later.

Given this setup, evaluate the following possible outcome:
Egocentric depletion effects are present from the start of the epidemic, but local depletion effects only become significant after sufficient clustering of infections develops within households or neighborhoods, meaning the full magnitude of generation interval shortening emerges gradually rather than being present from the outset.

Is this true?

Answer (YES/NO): NO